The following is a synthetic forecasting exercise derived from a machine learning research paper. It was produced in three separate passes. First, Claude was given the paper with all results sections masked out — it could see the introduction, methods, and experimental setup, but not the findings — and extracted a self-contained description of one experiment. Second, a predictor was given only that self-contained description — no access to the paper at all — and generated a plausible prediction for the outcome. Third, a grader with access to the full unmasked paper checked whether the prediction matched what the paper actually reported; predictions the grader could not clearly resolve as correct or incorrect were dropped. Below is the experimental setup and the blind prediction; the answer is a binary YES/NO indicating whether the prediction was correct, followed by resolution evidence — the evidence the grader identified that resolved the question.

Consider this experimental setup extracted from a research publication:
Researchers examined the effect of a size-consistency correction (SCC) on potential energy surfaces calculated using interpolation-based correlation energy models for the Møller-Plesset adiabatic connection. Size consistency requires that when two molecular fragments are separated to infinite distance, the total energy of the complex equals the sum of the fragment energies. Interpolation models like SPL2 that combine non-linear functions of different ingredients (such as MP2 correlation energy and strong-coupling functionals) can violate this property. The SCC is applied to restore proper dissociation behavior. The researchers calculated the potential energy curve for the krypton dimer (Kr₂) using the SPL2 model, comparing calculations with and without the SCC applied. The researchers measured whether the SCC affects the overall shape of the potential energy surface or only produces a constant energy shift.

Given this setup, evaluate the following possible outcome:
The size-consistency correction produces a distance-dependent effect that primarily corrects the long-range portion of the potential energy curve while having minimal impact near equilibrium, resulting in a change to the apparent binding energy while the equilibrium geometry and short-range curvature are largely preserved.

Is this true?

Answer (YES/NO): NO